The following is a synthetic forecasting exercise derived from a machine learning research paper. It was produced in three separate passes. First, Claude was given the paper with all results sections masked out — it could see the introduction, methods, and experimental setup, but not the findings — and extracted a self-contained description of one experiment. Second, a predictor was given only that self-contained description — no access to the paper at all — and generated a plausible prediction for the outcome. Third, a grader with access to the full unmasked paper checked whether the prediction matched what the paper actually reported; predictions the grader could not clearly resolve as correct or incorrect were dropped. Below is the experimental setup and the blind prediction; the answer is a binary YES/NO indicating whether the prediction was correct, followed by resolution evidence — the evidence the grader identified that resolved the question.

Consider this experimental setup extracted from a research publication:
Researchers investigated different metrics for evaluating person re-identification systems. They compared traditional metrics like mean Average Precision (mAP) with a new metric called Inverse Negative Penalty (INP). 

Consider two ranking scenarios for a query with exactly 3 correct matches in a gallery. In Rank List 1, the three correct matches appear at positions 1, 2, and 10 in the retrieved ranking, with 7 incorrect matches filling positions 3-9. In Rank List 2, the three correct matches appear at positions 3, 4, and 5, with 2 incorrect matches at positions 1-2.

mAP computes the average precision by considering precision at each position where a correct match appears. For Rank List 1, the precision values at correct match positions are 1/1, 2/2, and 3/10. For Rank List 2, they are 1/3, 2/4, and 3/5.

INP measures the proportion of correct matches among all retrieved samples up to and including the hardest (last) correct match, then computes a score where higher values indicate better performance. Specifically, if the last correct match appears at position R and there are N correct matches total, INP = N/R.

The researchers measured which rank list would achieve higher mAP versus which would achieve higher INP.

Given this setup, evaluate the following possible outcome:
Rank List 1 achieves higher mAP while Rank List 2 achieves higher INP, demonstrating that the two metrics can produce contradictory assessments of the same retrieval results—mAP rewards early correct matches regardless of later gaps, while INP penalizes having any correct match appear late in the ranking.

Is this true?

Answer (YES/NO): YES